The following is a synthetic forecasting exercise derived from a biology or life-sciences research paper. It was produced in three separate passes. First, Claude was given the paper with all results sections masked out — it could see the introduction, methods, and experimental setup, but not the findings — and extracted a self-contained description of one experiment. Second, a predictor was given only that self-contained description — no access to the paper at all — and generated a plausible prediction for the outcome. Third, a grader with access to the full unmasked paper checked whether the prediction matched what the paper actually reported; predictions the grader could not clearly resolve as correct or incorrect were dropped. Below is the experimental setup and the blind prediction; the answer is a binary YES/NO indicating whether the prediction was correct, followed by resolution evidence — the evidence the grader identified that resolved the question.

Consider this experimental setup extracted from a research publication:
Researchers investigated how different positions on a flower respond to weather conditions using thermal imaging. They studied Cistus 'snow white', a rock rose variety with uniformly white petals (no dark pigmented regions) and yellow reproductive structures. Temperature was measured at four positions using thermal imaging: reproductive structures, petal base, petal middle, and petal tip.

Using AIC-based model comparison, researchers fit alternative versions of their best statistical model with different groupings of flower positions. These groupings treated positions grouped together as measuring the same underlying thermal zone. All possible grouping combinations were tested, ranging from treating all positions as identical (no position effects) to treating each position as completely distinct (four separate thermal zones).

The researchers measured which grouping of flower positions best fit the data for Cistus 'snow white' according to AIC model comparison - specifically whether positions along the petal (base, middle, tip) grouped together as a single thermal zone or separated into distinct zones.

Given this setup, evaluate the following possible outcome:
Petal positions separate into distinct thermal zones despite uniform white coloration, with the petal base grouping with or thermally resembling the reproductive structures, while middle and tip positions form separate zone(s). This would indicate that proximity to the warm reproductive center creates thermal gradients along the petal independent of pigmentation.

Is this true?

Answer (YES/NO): NO